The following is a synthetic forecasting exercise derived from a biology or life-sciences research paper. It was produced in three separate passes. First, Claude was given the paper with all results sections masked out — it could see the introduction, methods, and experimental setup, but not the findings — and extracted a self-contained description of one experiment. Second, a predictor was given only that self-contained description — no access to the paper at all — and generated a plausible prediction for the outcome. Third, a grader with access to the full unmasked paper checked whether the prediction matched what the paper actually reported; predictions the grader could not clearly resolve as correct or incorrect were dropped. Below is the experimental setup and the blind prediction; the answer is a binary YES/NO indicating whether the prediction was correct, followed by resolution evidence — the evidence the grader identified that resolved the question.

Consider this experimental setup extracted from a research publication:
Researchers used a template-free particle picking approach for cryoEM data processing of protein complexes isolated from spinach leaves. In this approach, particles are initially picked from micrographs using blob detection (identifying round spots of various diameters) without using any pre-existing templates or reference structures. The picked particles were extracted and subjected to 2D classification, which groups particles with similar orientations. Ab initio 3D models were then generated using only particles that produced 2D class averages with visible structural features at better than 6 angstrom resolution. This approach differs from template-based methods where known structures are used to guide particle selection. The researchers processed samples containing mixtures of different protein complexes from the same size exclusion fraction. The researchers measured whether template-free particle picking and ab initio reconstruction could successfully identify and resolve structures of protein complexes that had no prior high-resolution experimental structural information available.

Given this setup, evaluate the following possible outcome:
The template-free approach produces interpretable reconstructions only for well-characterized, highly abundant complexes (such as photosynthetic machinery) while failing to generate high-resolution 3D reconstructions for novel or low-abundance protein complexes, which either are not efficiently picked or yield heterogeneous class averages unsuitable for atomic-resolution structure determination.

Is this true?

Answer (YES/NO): NO